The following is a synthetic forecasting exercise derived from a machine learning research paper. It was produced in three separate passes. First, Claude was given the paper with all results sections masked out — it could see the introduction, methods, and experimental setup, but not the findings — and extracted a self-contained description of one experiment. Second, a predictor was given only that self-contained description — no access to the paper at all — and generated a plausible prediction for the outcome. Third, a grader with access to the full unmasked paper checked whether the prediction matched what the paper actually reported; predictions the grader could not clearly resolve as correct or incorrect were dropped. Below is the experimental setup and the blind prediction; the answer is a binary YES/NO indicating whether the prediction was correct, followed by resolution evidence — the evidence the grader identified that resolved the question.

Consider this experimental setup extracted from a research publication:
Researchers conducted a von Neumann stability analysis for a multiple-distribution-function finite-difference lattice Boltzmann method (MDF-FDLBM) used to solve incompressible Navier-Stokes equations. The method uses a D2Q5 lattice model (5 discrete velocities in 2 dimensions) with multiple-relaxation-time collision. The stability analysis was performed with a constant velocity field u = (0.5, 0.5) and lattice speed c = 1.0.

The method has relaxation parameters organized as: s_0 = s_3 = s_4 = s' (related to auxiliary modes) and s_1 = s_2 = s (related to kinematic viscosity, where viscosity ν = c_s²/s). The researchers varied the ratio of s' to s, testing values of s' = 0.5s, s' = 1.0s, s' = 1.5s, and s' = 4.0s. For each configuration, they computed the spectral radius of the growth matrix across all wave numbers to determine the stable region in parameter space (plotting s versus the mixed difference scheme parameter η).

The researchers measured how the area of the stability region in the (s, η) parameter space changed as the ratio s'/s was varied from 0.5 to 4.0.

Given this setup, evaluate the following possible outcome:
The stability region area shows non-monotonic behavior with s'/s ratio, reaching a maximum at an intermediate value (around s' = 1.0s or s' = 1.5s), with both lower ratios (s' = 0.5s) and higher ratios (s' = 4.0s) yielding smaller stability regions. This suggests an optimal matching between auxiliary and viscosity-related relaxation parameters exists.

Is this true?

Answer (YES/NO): YES